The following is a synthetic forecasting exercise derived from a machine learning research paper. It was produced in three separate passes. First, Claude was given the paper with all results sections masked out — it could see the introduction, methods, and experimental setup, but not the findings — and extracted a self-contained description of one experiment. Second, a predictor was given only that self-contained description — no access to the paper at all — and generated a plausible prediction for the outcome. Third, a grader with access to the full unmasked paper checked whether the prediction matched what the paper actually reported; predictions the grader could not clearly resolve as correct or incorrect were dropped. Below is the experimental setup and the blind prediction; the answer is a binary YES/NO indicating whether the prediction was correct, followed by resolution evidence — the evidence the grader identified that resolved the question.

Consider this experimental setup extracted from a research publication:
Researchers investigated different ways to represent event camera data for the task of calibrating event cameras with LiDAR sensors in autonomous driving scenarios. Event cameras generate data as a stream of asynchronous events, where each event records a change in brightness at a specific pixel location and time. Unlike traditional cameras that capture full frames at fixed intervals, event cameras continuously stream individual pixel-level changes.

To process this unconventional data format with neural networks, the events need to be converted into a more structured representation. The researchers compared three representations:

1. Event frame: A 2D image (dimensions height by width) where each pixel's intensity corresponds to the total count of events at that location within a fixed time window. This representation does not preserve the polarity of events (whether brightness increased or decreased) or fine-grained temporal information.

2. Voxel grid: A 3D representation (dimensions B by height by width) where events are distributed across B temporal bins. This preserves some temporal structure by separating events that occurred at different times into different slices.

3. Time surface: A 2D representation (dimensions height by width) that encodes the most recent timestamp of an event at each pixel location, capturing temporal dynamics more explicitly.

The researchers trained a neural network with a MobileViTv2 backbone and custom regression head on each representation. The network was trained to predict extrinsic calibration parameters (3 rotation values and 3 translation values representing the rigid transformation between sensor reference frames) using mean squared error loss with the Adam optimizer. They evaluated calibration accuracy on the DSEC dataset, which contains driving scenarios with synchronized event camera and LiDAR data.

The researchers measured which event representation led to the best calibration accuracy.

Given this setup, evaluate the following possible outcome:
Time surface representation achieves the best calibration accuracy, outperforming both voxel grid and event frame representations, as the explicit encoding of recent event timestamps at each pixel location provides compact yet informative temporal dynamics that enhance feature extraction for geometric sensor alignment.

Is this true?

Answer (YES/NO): NO